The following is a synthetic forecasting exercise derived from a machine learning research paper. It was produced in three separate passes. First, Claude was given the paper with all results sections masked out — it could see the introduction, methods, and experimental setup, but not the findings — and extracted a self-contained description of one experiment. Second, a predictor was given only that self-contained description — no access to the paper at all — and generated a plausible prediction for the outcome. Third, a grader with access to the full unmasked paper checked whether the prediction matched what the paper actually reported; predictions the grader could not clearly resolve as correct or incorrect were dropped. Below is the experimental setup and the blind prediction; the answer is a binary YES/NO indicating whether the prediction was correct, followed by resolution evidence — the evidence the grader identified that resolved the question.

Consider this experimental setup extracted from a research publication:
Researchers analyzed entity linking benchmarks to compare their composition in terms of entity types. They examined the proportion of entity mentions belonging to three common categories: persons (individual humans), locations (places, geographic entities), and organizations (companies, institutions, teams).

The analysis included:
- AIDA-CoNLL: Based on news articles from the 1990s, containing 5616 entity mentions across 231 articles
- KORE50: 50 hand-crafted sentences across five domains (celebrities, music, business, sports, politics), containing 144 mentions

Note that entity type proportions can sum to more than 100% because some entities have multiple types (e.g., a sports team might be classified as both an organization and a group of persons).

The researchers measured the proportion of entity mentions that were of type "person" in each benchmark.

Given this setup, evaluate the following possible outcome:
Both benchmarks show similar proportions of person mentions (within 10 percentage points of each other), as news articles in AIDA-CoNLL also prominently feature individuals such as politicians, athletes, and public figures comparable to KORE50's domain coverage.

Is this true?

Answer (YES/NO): NO